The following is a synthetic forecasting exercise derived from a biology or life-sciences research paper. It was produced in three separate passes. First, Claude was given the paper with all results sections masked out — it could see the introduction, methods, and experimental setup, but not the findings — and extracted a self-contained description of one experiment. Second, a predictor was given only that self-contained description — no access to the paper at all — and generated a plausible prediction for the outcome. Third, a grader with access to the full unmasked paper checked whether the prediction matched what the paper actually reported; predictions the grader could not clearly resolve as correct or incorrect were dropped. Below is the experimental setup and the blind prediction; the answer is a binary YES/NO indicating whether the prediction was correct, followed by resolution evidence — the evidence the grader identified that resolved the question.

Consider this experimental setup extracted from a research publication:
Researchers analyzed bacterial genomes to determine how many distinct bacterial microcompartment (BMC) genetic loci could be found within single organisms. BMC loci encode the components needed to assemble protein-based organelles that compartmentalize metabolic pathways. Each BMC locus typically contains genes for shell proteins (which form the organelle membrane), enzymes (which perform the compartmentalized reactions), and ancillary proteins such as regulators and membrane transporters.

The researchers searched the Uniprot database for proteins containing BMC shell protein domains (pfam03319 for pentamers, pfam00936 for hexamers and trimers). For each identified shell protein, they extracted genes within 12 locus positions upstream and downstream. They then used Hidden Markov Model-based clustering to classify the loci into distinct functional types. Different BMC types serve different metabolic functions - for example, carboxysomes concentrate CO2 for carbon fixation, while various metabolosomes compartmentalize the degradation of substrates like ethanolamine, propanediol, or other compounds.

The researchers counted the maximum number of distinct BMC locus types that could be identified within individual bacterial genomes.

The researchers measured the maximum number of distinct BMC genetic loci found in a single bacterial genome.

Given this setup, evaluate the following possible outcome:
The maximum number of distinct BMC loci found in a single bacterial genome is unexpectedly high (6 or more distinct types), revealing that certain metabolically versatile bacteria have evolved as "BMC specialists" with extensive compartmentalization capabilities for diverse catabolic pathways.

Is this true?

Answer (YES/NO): YES